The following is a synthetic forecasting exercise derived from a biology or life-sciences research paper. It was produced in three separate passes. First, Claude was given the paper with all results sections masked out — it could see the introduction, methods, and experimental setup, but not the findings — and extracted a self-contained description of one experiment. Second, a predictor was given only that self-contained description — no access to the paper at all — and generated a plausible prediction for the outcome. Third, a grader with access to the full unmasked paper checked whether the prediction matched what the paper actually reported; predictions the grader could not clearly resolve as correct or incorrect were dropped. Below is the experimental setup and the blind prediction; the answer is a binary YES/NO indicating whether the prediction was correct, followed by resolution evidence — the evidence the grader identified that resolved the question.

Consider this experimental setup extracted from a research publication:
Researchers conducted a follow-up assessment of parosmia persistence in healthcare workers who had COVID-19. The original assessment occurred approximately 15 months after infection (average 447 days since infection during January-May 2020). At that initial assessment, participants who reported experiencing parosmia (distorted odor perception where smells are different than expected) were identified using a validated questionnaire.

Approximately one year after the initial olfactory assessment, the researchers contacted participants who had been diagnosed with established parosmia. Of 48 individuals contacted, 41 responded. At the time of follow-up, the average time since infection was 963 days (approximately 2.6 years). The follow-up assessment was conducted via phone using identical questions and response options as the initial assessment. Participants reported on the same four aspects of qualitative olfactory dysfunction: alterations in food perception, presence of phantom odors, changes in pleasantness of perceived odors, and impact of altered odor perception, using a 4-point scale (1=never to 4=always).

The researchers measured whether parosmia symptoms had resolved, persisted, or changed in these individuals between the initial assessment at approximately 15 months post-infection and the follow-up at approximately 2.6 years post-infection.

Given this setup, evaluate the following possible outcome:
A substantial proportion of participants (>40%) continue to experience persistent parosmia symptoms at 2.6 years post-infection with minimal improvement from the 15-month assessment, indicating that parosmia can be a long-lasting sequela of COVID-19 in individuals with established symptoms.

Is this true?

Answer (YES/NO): YES